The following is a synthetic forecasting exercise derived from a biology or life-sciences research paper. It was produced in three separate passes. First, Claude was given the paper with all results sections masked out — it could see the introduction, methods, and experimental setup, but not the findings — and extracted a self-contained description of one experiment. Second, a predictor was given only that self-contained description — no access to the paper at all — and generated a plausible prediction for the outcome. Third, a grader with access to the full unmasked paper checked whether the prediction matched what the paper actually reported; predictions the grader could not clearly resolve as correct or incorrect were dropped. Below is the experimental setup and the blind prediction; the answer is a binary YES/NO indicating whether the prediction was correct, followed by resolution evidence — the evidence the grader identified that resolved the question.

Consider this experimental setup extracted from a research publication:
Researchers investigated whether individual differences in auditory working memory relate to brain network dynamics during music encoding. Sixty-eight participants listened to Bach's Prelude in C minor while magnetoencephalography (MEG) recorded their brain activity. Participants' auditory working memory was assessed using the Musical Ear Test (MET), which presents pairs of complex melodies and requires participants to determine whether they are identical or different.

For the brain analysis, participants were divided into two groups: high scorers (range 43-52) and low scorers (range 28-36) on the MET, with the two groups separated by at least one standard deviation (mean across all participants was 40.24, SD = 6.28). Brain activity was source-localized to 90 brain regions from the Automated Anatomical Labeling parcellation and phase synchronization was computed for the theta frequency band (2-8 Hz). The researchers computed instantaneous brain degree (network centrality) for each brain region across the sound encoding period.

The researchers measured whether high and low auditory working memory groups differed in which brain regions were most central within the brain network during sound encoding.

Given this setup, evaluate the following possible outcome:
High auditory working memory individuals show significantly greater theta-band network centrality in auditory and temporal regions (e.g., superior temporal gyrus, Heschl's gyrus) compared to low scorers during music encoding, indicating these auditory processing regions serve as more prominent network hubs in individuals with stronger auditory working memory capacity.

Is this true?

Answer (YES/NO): NO